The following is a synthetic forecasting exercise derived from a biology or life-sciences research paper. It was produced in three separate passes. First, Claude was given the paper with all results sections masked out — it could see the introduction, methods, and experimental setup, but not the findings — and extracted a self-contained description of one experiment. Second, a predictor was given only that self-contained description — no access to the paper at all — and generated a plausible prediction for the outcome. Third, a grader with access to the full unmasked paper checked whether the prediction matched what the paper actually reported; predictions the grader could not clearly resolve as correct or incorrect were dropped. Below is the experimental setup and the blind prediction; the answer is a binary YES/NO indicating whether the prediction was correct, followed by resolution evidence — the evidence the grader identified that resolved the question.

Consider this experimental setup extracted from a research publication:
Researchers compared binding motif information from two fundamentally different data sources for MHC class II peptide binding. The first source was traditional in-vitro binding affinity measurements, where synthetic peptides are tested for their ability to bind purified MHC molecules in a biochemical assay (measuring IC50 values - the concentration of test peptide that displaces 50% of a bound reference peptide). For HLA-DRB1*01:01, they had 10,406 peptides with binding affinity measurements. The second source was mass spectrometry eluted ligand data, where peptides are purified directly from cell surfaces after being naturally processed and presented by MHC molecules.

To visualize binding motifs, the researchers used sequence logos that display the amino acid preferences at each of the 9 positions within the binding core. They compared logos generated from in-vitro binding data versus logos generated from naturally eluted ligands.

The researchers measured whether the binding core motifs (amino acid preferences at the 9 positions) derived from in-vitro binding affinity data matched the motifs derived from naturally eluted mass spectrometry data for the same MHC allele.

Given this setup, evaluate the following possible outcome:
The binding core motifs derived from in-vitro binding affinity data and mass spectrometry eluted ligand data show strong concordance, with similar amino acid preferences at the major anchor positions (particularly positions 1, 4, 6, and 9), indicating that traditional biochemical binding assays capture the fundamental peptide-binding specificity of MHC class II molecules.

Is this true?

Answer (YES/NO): YES